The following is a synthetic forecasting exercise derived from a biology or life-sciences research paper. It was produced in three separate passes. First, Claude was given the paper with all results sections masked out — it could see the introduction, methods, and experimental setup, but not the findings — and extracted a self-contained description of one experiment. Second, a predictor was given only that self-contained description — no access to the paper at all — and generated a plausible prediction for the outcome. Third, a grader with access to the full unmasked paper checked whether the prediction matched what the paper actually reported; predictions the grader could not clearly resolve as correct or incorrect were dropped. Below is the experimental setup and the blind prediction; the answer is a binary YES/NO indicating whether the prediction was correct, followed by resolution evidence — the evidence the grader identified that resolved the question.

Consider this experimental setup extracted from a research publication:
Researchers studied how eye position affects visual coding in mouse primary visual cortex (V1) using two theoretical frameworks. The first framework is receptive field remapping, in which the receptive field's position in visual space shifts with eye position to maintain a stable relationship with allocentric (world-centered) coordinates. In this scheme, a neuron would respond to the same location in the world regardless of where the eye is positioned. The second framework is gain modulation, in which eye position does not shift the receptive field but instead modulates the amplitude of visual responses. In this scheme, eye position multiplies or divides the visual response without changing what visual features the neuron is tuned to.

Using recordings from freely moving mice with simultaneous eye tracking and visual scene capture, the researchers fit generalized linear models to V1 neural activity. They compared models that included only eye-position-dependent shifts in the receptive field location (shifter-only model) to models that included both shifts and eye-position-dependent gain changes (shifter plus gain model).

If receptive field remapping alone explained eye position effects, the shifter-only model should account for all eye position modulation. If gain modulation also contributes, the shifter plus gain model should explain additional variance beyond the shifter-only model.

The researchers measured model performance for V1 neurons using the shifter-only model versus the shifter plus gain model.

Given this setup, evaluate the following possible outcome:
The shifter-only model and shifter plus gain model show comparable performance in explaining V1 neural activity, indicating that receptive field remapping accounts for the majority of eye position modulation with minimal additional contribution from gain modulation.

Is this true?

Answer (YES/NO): NO